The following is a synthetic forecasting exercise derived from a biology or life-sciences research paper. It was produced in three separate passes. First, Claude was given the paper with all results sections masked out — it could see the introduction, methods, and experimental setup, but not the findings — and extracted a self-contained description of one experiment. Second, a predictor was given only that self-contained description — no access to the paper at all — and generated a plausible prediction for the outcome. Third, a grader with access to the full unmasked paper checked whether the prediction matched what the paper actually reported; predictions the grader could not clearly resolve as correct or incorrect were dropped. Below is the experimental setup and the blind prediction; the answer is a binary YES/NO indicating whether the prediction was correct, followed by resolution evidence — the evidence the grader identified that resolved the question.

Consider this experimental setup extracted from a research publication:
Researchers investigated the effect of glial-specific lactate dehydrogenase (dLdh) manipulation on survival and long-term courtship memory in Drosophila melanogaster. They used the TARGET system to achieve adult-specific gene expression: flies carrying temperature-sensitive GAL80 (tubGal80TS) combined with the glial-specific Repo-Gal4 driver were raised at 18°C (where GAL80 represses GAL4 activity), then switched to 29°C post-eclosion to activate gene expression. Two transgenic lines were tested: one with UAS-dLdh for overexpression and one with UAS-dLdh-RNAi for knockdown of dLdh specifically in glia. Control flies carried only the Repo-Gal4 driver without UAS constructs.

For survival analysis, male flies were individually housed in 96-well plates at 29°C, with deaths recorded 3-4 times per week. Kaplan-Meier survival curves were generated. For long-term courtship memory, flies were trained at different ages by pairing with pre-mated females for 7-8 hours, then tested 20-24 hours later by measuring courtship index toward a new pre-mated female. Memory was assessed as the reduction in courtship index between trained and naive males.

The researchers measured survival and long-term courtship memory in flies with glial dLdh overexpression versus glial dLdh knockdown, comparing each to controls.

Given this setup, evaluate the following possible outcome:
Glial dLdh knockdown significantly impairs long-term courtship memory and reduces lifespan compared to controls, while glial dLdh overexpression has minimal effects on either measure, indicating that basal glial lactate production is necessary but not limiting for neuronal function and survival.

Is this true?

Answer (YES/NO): NO